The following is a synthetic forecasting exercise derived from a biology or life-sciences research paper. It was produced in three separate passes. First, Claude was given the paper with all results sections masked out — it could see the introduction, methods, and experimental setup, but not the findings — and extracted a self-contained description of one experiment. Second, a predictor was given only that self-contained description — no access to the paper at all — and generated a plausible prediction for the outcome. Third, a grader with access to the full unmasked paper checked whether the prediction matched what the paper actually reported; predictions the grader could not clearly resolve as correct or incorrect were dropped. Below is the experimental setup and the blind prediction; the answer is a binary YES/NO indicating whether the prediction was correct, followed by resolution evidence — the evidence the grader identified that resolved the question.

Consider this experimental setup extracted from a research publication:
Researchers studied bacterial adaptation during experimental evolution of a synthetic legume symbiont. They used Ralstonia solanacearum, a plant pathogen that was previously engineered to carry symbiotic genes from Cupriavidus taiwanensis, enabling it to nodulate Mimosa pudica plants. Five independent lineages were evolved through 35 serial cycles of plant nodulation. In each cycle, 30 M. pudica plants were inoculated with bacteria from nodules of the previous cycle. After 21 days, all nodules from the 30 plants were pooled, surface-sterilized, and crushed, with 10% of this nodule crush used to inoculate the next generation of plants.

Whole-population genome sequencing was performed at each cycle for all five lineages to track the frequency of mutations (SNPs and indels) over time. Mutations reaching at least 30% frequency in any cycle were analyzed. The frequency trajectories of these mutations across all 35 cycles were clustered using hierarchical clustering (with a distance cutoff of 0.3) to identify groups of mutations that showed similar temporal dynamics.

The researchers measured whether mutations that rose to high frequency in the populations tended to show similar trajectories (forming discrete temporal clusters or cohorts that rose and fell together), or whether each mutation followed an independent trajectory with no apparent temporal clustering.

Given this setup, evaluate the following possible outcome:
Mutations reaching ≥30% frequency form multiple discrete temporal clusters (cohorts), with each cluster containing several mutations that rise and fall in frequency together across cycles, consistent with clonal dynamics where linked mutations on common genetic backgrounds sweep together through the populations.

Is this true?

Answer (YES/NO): YES